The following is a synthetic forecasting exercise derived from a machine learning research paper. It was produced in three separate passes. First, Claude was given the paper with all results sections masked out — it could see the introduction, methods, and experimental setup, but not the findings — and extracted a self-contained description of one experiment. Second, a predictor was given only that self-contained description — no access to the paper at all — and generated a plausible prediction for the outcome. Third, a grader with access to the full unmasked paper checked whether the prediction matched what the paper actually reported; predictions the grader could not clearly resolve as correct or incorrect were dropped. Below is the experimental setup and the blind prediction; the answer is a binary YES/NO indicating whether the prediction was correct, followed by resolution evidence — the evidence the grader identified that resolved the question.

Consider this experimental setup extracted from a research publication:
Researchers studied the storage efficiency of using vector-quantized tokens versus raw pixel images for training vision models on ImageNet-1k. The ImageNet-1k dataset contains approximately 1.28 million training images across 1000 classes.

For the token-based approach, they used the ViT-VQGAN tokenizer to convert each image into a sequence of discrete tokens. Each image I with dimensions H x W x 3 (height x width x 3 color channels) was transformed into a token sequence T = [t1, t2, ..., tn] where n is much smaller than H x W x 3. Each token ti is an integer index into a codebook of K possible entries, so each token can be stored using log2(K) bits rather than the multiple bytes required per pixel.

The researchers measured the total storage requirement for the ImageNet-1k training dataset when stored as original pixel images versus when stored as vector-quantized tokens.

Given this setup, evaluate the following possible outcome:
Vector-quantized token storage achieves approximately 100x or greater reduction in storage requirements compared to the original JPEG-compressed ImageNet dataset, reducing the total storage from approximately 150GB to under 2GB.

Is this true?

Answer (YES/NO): YES